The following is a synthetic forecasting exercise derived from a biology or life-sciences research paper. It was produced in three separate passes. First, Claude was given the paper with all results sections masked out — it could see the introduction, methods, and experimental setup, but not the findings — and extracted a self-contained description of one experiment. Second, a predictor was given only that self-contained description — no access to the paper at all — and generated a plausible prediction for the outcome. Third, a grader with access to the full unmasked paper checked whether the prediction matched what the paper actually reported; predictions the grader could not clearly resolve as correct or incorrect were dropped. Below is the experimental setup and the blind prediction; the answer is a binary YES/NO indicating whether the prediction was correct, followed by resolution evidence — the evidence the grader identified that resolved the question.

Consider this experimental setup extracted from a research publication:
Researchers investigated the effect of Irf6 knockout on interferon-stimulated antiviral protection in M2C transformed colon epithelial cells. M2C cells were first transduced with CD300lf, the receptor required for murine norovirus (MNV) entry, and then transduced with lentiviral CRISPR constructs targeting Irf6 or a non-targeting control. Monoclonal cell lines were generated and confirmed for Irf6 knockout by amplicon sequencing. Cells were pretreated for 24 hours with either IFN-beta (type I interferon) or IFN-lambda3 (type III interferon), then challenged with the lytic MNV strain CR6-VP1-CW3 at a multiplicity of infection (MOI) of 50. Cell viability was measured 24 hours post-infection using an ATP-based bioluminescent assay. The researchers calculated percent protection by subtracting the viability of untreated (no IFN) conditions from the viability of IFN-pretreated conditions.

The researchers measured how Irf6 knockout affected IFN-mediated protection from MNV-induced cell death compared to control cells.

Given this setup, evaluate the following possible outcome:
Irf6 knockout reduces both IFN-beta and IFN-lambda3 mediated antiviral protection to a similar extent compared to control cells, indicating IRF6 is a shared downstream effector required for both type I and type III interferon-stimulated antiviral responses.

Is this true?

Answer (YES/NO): NO